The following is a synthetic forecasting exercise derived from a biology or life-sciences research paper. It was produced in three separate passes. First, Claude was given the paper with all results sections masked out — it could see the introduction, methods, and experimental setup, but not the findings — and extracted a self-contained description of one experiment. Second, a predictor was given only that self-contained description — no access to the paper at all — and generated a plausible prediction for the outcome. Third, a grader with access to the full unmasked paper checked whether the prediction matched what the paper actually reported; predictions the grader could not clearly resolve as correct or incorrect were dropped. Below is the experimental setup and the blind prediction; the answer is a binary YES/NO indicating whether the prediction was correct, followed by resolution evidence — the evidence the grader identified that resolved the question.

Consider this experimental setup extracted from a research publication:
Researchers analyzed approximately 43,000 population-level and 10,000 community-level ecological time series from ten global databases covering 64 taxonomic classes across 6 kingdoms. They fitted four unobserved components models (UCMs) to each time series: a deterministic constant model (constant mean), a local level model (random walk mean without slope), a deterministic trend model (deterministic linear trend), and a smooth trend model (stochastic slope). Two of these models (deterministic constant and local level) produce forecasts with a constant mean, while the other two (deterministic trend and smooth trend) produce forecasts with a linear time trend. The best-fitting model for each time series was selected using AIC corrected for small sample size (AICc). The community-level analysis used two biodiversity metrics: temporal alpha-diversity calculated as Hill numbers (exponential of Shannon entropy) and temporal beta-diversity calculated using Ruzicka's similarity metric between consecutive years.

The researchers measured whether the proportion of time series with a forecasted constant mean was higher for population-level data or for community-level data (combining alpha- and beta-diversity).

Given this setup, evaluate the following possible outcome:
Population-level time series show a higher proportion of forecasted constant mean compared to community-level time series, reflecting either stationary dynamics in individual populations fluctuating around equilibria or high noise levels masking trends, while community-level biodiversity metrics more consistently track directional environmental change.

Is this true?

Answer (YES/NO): NO